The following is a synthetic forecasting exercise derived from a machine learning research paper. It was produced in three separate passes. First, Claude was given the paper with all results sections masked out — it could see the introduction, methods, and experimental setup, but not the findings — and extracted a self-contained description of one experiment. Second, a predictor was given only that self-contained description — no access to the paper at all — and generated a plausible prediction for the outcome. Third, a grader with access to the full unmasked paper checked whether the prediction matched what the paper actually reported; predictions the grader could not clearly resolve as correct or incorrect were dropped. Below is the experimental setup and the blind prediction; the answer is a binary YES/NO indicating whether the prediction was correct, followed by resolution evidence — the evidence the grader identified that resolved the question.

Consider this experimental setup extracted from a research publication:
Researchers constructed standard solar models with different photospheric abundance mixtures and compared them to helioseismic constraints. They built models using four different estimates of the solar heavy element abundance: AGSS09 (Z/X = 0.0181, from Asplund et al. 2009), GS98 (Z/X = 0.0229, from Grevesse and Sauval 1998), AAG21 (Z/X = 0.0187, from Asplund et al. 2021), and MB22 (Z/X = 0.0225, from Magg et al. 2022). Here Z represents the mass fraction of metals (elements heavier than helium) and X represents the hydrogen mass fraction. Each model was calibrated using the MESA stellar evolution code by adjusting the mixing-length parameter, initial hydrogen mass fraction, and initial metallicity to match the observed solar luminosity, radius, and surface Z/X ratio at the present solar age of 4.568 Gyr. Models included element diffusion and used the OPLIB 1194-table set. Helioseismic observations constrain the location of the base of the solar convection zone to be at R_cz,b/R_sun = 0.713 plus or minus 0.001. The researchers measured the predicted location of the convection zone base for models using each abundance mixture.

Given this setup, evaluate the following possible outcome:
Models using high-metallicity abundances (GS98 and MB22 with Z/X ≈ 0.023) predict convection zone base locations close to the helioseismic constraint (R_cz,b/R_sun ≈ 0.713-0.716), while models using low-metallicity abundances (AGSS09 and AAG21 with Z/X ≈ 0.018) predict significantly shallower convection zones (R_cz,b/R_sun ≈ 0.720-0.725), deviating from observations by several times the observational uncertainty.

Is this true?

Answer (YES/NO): NO